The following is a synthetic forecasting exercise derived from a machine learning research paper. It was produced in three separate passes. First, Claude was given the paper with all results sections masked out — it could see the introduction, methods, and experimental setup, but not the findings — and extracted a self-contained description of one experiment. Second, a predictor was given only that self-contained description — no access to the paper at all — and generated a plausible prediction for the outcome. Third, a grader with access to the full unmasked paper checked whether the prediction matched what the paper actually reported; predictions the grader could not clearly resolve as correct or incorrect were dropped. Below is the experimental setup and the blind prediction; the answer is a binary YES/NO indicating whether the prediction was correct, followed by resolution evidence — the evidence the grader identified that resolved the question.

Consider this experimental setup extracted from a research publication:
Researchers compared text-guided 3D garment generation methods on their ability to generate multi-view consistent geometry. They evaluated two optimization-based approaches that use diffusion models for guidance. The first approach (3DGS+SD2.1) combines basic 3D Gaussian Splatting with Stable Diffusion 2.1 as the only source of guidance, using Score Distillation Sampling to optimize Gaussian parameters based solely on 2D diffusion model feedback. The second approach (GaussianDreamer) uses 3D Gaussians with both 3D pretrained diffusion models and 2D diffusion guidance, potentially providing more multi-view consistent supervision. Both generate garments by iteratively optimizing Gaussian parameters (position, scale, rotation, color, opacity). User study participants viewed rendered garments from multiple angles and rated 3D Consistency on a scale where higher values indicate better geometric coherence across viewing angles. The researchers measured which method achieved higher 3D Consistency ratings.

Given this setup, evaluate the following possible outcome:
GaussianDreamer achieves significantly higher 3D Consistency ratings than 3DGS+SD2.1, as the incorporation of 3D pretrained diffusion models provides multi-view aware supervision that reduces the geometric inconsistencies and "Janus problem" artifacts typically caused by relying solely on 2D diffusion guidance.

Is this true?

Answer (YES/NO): YES